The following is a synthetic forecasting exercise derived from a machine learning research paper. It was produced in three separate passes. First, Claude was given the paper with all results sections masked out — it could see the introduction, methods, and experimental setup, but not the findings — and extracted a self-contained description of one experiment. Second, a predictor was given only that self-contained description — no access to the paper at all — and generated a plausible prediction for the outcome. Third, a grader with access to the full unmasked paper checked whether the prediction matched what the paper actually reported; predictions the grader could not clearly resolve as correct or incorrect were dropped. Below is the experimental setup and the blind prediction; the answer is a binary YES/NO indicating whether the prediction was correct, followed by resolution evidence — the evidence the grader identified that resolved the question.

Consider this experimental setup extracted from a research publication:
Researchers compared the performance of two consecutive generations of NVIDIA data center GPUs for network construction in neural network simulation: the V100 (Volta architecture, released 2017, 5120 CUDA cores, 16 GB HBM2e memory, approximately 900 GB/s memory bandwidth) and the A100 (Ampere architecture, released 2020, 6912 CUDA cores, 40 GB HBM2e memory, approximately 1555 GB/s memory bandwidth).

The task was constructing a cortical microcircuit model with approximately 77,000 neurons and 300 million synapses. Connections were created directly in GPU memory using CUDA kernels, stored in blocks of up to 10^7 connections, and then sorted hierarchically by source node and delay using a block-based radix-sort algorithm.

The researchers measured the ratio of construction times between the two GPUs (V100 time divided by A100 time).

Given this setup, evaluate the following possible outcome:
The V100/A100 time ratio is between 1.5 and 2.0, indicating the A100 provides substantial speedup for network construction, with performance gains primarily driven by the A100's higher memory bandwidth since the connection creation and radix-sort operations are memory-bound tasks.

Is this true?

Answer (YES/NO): NO